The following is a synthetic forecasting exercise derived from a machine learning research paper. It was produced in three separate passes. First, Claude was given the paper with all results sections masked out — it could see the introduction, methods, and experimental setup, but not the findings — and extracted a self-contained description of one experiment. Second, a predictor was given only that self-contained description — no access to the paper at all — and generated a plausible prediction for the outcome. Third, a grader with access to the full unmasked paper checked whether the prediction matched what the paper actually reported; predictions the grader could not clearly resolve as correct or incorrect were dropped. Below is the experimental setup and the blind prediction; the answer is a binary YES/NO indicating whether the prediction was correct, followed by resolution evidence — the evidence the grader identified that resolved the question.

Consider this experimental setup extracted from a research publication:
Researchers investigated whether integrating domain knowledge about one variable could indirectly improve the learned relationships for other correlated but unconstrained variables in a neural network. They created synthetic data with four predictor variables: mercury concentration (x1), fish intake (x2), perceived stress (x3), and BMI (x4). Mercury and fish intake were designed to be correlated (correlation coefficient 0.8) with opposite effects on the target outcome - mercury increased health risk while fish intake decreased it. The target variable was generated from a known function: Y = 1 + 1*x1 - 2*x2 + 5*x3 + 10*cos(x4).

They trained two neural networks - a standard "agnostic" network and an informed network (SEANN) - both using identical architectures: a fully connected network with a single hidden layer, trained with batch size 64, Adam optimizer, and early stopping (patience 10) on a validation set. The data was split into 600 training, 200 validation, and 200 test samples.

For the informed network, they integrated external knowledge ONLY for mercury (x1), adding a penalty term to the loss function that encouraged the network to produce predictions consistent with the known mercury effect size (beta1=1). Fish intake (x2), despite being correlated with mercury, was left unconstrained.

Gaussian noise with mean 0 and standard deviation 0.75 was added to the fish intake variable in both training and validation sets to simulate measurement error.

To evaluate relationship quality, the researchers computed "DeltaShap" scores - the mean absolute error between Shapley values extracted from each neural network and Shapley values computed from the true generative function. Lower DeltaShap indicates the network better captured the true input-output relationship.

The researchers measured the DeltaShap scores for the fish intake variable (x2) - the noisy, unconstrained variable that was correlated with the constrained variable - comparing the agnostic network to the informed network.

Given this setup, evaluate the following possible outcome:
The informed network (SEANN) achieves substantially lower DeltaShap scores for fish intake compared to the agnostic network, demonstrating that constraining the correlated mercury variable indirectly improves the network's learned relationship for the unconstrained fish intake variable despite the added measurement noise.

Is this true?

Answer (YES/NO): NO